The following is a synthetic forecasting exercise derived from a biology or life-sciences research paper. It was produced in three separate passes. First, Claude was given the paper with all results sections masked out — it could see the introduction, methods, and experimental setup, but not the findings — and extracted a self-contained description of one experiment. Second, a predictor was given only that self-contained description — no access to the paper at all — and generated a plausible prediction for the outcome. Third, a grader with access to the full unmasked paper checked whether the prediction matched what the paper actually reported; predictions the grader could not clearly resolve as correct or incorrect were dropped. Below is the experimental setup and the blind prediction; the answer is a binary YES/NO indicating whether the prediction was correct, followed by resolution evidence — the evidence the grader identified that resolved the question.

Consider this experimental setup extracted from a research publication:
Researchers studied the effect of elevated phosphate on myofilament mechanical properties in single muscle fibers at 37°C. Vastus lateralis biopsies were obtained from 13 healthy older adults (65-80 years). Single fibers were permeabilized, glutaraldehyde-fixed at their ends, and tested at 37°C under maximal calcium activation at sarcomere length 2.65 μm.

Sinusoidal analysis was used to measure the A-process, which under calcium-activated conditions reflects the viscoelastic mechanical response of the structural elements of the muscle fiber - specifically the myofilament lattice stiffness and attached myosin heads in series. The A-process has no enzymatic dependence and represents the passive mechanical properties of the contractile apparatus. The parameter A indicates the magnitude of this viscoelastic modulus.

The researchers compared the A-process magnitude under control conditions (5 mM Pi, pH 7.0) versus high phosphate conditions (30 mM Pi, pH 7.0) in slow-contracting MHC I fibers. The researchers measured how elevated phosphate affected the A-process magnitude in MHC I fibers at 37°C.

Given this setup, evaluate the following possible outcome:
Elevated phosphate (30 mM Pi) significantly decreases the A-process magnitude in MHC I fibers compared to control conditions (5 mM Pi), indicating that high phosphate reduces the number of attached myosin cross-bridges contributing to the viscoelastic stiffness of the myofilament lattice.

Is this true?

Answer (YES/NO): NO